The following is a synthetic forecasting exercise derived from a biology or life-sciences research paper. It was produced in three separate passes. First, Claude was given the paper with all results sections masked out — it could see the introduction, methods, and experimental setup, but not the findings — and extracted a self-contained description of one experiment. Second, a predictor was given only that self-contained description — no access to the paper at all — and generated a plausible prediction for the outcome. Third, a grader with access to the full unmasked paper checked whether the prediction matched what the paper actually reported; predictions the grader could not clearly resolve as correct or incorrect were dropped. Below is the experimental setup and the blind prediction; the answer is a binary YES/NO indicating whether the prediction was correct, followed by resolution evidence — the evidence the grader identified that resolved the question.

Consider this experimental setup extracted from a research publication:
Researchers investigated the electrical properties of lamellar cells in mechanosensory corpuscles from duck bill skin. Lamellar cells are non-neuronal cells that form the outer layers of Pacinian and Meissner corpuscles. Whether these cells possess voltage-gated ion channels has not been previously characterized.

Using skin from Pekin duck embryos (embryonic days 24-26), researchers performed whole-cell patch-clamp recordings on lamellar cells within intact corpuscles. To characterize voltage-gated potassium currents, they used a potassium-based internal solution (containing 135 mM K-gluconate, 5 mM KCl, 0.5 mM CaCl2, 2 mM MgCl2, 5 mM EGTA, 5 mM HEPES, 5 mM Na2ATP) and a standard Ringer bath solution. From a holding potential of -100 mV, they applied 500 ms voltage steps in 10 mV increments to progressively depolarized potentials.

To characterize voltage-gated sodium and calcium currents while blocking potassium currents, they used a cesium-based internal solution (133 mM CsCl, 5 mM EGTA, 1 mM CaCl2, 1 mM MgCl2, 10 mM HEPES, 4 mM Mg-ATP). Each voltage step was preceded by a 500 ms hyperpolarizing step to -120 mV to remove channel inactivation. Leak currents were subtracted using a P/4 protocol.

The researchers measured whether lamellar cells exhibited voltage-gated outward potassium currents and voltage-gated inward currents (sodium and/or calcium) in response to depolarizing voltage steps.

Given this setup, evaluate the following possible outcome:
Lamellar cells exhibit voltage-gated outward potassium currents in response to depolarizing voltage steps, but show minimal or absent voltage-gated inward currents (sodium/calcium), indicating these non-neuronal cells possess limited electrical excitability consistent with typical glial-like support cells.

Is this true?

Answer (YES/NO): NO